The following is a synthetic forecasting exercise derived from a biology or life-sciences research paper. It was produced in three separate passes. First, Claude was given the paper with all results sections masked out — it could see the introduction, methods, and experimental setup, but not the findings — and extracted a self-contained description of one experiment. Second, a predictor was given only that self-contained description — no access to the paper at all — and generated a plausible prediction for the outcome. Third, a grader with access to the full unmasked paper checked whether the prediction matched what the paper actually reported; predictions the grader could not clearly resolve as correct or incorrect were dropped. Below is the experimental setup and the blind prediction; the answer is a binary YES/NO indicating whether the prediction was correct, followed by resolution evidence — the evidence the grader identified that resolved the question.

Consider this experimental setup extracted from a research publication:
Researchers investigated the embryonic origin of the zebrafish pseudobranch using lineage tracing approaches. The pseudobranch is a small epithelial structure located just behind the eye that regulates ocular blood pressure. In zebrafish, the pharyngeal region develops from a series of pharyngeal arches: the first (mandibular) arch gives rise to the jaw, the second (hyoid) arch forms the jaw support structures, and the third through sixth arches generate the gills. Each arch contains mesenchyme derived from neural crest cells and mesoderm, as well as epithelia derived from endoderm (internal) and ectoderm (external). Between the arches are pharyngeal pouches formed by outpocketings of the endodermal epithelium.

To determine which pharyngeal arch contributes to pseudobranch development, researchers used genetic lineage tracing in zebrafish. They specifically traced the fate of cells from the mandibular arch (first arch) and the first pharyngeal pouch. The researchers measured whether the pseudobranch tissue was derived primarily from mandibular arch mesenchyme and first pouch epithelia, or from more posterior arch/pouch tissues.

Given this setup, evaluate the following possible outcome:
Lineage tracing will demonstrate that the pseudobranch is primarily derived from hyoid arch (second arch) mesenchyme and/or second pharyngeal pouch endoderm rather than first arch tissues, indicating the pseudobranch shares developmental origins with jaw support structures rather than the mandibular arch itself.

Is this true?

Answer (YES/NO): NO